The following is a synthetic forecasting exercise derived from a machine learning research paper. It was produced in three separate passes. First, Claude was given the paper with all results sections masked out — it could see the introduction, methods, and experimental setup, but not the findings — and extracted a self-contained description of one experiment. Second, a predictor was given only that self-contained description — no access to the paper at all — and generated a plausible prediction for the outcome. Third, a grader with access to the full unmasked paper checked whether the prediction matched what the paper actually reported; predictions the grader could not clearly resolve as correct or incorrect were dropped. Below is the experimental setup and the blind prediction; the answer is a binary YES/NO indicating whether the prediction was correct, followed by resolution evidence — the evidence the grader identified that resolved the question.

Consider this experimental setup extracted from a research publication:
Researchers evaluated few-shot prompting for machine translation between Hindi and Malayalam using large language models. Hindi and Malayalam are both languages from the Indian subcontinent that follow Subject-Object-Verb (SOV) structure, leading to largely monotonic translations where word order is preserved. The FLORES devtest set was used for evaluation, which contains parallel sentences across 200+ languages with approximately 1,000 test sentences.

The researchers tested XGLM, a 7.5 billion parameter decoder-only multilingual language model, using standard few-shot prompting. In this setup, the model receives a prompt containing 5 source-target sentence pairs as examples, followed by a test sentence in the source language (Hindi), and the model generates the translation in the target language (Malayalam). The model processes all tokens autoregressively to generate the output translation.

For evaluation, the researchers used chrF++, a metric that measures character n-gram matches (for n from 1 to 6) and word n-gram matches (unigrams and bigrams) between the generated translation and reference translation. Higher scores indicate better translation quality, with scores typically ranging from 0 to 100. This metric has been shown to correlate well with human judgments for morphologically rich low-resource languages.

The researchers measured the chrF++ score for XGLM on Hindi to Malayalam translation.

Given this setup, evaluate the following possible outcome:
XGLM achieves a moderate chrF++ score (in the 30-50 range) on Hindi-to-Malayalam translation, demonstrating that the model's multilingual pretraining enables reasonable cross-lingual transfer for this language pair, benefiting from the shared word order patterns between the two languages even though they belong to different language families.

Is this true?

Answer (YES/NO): NO